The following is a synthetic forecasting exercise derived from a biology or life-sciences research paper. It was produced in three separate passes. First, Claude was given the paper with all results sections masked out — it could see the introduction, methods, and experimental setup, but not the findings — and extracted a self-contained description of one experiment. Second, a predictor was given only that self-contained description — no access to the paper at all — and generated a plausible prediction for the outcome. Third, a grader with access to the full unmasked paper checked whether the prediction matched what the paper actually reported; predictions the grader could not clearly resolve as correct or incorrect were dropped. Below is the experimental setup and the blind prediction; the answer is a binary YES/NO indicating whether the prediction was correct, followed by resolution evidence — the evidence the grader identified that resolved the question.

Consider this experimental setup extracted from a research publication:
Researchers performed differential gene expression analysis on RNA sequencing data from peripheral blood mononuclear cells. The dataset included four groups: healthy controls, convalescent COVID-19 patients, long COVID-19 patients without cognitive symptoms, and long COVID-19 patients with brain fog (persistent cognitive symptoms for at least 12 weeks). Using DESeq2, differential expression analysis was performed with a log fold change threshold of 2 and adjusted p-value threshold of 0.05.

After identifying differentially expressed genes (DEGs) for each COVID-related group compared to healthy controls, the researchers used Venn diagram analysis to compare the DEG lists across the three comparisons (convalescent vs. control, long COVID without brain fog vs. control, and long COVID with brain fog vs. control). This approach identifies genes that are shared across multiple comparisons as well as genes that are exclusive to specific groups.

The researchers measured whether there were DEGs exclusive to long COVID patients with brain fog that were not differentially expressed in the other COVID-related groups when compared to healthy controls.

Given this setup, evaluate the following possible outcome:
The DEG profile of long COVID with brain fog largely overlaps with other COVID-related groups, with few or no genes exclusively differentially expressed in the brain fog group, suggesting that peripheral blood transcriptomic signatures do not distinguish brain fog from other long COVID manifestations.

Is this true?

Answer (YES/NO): NO